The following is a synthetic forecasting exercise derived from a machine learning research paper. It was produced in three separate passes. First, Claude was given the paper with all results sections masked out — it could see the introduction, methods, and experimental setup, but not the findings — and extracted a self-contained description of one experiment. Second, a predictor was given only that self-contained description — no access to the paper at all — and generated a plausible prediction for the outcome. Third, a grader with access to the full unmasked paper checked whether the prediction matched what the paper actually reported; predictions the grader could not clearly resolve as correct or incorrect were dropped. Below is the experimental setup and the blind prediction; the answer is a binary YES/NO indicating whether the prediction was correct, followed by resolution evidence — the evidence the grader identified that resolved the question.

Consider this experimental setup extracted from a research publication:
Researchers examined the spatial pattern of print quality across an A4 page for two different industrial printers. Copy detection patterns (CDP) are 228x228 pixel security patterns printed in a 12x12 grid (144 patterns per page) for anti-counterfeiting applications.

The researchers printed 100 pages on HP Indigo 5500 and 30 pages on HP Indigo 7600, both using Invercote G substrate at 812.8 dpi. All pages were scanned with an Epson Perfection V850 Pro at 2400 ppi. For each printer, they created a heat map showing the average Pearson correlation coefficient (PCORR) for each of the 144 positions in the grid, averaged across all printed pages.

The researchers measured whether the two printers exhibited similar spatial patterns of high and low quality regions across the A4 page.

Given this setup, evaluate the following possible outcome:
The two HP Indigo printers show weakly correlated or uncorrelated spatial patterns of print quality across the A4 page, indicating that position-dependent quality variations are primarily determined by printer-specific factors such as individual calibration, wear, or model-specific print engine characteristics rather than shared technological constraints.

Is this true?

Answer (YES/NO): YES